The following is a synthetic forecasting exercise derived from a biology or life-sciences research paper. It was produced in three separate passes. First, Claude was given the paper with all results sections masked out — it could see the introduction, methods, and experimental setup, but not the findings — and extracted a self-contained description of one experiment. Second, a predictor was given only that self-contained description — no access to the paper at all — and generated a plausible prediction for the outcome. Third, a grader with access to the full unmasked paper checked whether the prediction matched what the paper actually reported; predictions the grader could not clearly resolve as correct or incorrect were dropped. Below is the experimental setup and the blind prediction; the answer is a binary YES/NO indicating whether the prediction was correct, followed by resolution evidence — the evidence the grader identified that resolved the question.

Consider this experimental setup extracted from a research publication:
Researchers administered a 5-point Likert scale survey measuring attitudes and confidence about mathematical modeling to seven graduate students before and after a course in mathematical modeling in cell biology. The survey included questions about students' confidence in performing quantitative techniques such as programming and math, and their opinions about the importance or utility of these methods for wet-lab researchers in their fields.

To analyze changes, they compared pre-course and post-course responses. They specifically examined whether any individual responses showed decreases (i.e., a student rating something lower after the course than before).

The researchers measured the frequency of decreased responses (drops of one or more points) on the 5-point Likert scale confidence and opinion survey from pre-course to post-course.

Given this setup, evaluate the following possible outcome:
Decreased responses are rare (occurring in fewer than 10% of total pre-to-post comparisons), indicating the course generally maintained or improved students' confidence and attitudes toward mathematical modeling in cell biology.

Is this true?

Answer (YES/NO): YES